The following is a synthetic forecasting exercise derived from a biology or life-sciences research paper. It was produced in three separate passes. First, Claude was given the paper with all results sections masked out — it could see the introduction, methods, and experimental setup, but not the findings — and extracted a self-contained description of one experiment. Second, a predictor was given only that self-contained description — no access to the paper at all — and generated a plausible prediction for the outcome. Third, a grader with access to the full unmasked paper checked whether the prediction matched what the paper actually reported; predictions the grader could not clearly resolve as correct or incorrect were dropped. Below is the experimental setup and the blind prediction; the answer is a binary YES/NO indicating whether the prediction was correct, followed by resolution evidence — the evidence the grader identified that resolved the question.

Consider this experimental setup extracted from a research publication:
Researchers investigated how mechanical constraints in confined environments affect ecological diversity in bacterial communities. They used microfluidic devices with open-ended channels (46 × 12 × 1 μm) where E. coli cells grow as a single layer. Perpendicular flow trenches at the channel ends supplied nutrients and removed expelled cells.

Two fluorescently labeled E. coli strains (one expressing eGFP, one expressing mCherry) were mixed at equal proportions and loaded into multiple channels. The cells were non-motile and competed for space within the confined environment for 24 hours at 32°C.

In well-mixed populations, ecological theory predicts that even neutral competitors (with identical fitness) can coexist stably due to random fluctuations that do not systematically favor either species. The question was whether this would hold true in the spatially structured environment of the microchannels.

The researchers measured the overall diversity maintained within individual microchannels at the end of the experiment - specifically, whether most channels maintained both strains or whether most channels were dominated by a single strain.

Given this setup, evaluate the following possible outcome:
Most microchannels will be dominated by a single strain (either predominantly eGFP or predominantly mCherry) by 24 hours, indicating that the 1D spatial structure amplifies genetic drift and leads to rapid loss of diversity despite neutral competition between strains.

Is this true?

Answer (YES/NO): NO